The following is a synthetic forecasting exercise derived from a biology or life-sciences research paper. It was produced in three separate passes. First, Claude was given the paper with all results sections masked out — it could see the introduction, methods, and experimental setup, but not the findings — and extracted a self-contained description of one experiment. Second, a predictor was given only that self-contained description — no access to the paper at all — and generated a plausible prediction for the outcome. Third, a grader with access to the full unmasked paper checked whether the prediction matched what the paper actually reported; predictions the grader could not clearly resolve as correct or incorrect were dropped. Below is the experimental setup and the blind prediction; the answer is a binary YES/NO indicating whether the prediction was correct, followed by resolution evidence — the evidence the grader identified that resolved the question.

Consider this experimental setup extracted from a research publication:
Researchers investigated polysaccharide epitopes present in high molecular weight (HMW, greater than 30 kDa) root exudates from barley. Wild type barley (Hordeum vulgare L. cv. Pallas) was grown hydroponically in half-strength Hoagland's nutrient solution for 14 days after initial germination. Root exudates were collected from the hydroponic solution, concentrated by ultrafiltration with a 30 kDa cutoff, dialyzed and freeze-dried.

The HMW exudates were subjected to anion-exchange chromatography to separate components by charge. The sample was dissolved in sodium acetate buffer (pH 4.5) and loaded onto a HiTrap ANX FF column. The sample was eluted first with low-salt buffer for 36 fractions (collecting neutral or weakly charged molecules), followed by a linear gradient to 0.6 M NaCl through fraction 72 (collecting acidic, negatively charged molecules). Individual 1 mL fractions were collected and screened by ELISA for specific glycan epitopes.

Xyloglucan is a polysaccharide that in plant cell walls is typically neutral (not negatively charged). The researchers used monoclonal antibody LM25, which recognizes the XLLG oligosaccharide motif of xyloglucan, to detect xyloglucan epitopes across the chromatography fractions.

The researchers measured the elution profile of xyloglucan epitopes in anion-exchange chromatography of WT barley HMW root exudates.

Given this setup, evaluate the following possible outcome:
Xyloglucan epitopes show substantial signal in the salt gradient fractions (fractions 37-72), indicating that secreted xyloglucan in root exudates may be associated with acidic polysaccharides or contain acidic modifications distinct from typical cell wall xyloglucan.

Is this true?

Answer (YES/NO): NO